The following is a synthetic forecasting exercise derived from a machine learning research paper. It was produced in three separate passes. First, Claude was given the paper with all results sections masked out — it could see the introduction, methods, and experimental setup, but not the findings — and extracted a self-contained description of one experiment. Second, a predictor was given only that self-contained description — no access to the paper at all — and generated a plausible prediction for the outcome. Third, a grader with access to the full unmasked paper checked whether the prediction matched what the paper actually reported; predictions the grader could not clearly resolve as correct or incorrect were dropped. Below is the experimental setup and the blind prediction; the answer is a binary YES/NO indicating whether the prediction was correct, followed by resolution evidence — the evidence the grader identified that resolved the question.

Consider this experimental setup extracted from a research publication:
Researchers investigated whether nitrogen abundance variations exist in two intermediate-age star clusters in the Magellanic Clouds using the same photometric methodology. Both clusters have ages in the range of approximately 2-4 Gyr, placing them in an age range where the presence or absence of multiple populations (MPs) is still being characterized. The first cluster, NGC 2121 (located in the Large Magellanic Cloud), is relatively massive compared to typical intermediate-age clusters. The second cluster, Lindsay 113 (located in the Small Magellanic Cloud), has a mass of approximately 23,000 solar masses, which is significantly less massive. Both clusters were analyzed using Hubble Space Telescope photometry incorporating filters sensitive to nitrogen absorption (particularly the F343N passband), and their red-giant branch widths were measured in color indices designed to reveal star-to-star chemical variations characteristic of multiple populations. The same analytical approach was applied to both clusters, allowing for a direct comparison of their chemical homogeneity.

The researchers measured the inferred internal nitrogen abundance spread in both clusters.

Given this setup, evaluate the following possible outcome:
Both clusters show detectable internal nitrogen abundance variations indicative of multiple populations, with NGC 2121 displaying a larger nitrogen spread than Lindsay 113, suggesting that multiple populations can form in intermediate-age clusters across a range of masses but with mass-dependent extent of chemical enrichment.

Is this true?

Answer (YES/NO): NO